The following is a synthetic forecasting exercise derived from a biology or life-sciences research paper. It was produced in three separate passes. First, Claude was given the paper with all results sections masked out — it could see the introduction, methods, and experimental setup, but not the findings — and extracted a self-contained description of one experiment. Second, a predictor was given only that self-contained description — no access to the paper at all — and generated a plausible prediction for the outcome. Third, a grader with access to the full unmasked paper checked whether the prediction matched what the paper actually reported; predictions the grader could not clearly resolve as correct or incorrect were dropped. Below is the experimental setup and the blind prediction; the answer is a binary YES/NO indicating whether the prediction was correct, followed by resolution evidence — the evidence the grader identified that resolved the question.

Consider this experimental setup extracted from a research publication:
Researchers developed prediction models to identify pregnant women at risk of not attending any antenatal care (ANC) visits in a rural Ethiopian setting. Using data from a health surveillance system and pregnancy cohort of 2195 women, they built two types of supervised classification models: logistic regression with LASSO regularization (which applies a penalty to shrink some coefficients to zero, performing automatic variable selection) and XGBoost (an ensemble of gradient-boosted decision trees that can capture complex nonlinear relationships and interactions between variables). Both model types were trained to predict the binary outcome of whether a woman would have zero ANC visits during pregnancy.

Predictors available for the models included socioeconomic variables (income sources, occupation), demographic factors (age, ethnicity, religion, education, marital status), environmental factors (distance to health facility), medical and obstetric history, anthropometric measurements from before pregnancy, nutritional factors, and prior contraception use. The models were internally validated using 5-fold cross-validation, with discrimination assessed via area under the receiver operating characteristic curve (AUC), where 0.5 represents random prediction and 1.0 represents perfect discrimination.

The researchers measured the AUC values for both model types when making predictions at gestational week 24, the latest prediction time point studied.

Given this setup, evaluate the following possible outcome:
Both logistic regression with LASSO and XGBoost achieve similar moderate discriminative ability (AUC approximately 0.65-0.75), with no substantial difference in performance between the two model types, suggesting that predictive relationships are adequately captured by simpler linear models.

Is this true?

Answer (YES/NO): NO